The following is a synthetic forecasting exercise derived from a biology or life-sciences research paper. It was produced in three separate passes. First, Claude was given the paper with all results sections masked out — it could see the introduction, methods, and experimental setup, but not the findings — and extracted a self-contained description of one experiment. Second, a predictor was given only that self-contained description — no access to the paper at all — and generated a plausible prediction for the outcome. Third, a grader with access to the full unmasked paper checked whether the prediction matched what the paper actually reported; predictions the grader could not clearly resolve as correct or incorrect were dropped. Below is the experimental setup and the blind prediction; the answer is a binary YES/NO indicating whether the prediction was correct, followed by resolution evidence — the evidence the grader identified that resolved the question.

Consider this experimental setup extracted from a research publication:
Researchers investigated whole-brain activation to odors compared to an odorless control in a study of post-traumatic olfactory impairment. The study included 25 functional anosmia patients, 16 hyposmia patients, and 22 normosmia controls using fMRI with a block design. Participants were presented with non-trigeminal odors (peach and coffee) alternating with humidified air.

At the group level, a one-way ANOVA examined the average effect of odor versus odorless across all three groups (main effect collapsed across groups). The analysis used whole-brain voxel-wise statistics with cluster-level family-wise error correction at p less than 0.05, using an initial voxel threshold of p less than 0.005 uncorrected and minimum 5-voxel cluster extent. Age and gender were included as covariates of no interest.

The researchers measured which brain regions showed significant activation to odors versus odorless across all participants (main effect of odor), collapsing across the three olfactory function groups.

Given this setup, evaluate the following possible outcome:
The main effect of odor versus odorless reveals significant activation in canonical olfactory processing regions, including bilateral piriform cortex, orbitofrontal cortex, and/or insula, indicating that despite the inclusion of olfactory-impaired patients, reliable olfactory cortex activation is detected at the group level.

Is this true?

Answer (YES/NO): NO